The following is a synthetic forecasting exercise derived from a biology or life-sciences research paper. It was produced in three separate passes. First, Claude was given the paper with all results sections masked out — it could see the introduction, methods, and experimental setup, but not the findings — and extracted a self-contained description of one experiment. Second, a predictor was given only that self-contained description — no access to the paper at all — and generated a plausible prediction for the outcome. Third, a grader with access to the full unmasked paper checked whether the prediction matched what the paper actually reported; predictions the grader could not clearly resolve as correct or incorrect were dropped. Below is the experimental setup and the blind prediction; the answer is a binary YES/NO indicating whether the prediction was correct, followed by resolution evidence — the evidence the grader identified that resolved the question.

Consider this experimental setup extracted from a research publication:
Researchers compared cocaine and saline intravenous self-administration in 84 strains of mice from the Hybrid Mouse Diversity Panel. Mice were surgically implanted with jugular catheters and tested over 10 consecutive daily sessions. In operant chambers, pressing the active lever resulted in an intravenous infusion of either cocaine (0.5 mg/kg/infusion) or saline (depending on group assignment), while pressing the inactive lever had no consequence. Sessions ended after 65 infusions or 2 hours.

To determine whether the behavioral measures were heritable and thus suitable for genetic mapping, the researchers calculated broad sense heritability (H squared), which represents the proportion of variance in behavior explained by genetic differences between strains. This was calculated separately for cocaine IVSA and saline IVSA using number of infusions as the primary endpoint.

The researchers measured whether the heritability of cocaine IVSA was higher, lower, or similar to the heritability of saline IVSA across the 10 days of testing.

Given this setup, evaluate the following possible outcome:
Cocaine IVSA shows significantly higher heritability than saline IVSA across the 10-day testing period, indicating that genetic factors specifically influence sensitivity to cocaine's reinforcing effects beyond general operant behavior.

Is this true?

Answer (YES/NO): NO